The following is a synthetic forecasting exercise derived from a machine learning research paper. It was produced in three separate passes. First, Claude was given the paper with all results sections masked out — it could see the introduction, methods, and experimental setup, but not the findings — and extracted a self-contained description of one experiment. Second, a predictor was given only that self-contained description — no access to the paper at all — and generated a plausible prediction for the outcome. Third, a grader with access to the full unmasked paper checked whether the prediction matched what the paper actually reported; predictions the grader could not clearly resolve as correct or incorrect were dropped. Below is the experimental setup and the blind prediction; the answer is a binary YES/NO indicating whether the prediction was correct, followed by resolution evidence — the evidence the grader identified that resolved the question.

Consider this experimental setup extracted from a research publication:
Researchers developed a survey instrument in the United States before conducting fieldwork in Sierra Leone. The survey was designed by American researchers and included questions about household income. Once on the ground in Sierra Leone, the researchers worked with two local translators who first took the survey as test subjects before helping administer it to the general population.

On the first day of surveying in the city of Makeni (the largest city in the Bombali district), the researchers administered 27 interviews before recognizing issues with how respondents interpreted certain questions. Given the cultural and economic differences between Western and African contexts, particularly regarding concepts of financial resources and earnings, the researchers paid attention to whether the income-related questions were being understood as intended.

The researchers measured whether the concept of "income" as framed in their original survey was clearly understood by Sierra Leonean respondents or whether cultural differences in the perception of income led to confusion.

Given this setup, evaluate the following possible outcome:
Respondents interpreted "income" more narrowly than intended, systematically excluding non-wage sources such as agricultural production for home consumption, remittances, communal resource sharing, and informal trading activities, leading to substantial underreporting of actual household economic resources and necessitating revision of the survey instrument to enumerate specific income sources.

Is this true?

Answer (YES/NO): NO